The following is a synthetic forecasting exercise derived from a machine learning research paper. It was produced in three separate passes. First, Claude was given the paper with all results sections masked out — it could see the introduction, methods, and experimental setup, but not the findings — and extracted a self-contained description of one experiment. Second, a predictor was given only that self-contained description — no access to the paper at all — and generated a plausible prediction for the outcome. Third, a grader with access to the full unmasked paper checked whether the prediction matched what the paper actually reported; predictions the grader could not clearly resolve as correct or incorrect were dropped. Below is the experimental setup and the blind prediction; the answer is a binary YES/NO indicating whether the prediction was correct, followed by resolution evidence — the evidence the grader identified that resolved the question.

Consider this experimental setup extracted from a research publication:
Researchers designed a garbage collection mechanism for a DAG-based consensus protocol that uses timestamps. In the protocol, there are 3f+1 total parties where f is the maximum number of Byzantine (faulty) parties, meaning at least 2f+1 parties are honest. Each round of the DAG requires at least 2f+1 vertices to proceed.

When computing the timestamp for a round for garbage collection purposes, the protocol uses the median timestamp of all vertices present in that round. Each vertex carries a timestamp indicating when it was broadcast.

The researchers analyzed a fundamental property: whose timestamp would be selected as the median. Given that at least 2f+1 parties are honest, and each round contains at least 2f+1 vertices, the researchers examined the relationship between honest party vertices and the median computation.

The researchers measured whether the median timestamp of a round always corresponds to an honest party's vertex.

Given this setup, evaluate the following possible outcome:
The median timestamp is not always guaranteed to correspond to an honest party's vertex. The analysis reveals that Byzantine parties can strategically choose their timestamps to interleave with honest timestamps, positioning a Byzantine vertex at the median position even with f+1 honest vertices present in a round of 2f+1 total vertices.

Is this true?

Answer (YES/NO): NO